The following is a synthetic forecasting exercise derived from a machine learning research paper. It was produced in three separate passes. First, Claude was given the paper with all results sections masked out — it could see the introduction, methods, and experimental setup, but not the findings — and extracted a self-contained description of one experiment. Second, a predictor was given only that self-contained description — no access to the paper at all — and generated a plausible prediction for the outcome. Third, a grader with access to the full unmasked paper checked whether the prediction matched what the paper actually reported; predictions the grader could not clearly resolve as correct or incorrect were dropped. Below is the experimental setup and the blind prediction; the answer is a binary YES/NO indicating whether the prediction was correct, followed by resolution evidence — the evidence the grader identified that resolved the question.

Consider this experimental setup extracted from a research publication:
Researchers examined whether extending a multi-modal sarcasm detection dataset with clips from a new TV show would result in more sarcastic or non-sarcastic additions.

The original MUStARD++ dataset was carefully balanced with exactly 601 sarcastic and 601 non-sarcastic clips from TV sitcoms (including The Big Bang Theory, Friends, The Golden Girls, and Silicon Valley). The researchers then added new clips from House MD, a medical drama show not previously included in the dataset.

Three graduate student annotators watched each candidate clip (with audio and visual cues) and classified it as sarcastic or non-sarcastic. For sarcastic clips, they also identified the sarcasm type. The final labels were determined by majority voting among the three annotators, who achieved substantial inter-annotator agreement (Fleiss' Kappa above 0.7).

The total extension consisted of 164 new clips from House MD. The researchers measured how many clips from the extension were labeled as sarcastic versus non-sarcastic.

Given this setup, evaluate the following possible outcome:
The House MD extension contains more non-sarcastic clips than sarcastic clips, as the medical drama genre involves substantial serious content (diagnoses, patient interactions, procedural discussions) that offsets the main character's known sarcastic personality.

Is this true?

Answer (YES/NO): NO